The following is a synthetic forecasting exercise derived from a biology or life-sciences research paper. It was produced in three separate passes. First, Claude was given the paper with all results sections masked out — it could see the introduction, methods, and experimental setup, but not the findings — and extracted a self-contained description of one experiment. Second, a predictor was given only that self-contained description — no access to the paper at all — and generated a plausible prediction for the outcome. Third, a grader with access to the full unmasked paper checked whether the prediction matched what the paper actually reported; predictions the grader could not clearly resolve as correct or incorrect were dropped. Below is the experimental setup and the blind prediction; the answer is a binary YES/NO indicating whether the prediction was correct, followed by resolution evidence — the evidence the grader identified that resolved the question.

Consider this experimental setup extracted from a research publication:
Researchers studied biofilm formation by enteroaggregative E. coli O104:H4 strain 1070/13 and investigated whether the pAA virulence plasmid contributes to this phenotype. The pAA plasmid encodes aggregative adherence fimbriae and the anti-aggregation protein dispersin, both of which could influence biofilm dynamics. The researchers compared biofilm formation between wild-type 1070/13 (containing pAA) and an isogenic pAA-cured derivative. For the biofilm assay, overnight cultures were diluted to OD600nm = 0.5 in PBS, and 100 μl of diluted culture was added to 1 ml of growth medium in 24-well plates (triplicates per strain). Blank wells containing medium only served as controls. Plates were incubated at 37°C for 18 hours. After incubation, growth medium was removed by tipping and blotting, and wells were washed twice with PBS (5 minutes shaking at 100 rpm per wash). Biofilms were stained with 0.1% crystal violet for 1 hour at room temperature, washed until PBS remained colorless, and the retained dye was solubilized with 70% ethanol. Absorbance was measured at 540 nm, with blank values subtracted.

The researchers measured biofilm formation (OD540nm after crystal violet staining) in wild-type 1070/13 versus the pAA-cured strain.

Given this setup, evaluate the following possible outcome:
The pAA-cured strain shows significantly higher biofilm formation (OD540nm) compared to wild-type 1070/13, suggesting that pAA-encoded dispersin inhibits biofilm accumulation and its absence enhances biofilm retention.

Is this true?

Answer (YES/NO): NO